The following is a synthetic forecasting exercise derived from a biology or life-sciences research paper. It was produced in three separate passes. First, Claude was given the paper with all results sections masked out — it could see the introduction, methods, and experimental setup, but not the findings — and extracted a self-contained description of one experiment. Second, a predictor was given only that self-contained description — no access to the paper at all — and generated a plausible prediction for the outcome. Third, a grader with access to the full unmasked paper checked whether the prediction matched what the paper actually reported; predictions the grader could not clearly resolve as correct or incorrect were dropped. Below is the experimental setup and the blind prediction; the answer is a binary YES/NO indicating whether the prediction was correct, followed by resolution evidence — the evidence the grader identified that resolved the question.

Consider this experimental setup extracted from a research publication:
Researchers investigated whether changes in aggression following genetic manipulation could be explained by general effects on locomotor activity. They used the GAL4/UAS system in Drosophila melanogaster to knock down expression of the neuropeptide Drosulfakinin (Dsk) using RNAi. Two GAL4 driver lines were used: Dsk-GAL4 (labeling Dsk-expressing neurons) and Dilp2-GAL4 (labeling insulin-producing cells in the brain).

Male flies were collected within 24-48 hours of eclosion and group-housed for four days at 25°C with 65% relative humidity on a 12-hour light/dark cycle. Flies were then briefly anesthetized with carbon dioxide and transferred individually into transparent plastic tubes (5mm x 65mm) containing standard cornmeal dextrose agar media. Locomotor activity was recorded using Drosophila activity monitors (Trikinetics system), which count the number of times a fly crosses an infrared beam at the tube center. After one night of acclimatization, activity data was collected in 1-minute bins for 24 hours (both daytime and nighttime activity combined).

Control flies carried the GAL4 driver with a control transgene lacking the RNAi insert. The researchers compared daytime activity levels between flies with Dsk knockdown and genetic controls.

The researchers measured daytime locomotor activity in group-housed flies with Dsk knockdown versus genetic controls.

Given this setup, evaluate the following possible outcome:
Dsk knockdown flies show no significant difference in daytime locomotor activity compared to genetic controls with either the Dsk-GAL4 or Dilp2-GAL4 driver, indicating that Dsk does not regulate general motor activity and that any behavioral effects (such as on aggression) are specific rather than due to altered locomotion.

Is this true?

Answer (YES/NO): YES